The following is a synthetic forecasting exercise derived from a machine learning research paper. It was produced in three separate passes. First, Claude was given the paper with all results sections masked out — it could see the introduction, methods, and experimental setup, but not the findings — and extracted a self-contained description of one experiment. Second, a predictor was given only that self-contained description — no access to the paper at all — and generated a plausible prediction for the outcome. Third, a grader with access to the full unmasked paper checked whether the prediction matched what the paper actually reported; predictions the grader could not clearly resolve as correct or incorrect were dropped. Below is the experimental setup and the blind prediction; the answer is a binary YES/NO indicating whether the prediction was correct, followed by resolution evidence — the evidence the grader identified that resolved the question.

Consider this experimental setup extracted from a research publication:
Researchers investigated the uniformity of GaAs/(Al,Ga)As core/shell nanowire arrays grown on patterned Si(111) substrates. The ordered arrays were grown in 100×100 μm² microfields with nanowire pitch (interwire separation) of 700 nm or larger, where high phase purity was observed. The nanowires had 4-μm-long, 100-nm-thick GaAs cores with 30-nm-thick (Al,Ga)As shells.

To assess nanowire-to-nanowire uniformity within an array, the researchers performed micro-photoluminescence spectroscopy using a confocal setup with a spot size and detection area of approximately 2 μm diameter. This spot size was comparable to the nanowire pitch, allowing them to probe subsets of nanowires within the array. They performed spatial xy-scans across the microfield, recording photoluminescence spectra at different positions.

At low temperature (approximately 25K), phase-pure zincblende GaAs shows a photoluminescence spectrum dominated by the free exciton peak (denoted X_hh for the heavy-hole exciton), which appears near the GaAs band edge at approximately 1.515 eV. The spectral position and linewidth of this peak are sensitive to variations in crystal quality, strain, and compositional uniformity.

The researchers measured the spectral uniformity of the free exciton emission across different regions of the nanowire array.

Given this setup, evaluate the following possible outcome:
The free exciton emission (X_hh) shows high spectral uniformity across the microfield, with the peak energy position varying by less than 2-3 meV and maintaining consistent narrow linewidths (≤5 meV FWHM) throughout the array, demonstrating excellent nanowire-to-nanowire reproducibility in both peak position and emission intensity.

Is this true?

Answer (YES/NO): NO